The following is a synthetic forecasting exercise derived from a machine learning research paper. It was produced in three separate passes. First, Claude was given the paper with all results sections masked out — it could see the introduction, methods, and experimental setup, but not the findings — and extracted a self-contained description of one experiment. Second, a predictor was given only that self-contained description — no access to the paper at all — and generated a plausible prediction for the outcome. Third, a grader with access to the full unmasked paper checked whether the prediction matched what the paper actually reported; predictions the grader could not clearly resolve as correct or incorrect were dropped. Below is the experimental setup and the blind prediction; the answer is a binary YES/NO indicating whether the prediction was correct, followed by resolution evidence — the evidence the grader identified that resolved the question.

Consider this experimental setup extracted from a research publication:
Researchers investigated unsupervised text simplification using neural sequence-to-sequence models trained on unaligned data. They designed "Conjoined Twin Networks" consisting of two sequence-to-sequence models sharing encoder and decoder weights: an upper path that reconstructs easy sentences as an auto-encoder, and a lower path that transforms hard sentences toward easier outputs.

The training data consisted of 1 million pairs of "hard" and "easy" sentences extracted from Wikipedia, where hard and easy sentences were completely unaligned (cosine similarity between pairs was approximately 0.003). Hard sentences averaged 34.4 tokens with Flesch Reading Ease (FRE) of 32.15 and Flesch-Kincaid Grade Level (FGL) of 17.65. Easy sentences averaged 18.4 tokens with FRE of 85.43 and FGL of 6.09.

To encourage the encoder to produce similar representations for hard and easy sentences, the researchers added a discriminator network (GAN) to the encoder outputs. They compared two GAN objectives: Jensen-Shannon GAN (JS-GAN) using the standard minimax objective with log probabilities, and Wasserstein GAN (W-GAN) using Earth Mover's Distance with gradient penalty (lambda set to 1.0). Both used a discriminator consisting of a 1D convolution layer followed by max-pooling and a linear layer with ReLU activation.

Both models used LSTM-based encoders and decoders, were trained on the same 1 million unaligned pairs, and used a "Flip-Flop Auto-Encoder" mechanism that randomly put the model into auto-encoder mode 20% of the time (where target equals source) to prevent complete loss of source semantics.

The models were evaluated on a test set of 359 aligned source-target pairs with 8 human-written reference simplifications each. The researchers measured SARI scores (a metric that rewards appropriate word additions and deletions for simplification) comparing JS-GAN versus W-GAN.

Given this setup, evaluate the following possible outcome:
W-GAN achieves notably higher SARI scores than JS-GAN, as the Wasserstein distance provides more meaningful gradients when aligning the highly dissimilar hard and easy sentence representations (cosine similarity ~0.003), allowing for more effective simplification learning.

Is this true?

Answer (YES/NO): NO